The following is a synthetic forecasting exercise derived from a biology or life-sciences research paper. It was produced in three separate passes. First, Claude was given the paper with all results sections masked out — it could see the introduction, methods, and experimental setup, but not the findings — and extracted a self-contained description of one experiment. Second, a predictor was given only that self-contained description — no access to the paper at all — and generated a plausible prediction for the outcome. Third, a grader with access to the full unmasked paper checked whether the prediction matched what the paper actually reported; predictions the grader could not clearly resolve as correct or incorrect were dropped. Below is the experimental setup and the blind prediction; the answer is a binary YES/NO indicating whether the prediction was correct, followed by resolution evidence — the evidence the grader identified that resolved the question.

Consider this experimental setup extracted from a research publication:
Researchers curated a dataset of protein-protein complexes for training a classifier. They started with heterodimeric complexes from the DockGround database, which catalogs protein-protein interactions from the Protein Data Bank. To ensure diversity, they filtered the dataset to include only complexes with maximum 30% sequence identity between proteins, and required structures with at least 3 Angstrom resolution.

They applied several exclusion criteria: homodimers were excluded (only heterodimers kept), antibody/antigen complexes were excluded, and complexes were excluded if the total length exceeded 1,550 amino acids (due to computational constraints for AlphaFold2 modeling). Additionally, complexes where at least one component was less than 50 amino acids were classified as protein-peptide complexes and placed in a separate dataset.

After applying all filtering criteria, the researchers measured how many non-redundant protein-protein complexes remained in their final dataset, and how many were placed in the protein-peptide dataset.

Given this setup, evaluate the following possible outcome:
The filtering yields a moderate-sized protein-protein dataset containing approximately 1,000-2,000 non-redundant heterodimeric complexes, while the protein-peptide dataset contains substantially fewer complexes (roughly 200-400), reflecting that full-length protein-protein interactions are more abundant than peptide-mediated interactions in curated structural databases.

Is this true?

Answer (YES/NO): NO